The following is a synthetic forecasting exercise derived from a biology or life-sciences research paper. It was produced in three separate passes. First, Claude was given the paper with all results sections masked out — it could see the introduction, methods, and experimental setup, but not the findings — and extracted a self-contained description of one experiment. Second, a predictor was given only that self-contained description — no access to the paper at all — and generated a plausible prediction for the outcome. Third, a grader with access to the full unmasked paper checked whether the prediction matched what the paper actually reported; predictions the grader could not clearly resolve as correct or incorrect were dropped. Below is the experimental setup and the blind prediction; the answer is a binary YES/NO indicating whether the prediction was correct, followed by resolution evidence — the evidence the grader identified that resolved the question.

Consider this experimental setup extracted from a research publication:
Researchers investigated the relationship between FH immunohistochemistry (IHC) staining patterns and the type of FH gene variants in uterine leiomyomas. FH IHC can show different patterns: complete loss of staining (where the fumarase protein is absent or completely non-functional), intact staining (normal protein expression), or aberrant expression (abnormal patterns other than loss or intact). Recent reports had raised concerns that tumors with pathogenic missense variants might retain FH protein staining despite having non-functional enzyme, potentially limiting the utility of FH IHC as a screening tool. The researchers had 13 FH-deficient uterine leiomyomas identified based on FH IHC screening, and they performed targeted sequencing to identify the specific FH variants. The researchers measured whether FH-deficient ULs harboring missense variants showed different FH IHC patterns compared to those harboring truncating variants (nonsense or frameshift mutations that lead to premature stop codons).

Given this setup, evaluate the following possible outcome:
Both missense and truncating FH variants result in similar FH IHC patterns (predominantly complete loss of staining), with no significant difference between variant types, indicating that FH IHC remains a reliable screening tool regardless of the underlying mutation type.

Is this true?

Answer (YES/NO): NO